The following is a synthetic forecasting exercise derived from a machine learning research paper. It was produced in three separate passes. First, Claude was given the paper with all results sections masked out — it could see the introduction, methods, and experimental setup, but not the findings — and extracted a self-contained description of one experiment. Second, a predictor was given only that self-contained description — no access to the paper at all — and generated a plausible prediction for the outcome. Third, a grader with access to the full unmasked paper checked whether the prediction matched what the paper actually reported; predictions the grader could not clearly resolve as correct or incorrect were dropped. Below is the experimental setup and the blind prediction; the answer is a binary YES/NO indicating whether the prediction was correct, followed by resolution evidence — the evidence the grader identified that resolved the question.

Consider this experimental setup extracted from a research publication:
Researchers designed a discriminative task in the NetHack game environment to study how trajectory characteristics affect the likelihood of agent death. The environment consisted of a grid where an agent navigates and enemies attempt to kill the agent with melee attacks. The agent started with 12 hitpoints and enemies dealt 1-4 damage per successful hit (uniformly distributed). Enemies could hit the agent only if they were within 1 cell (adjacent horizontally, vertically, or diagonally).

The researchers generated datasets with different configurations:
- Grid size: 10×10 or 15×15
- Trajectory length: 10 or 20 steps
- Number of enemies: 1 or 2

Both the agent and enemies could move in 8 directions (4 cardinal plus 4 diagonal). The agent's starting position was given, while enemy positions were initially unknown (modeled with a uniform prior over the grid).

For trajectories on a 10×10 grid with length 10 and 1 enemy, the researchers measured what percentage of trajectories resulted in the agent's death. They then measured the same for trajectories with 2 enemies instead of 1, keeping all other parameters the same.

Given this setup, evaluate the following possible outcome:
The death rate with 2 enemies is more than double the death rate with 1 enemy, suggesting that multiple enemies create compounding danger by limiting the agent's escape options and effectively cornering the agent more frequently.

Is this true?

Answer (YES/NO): YES